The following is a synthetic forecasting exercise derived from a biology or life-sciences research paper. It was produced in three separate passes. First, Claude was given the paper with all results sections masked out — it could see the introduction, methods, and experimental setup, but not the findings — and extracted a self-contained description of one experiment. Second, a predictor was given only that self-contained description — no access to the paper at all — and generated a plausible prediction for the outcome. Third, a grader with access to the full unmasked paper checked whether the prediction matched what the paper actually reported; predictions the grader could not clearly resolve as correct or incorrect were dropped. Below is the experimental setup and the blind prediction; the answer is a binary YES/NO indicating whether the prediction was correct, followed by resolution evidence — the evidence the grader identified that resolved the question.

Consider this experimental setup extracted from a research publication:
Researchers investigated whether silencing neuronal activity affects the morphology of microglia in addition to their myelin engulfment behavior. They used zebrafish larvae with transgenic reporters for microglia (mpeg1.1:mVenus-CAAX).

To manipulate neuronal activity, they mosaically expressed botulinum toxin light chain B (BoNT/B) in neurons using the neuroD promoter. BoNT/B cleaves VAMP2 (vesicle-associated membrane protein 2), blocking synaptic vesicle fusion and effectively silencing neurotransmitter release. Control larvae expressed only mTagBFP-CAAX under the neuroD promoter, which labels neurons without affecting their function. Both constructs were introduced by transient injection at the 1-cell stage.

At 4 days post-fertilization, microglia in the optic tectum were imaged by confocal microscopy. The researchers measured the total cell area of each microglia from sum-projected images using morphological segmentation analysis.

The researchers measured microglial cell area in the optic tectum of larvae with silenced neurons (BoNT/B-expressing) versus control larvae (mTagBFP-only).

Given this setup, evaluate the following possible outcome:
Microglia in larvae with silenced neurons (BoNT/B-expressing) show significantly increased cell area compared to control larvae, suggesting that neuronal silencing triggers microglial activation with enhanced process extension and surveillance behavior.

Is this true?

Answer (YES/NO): NO